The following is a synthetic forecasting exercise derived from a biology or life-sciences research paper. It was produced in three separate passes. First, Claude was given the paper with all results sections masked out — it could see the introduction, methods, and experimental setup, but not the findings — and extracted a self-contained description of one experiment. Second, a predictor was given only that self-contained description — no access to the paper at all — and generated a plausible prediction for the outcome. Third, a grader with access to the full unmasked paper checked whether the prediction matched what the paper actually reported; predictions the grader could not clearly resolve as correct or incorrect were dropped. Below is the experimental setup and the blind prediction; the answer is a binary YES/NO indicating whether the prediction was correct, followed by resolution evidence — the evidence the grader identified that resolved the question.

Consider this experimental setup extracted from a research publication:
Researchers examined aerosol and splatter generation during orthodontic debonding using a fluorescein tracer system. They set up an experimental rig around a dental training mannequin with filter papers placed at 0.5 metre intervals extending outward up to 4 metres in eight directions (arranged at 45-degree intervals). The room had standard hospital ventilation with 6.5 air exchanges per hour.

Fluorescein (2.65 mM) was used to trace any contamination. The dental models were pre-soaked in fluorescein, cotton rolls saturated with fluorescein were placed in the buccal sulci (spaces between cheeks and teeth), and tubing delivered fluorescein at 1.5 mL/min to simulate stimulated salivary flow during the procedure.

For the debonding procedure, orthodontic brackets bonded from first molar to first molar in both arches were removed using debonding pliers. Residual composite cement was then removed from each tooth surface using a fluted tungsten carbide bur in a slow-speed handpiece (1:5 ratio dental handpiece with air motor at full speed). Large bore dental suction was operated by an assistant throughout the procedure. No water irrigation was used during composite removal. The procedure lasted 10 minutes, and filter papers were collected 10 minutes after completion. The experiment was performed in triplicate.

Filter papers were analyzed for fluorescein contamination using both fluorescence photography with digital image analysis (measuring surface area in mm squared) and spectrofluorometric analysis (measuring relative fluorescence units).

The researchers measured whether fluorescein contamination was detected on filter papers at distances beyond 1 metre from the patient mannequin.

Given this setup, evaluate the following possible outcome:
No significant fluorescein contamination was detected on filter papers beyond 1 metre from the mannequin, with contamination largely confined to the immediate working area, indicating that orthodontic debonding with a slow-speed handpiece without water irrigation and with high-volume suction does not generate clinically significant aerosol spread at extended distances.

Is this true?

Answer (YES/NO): NO